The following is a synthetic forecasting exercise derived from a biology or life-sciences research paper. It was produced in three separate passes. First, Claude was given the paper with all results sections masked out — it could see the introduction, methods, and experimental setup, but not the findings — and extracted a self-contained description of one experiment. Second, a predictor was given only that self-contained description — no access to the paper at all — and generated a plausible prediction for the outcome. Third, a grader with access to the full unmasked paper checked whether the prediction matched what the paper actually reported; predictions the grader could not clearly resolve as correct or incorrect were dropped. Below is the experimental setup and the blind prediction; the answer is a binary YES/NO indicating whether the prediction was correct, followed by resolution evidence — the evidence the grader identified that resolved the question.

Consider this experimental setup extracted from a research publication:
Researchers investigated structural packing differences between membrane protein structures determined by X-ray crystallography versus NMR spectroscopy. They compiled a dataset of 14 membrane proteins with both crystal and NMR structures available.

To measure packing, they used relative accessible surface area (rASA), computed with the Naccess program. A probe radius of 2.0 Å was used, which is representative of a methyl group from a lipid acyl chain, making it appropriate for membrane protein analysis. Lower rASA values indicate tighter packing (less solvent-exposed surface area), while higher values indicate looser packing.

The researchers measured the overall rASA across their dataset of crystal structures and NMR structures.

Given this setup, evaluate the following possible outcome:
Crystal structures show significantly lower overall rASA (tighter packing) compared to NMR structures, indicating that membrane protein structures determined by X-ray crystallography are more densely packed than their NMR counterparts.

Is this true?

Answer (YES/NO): YES